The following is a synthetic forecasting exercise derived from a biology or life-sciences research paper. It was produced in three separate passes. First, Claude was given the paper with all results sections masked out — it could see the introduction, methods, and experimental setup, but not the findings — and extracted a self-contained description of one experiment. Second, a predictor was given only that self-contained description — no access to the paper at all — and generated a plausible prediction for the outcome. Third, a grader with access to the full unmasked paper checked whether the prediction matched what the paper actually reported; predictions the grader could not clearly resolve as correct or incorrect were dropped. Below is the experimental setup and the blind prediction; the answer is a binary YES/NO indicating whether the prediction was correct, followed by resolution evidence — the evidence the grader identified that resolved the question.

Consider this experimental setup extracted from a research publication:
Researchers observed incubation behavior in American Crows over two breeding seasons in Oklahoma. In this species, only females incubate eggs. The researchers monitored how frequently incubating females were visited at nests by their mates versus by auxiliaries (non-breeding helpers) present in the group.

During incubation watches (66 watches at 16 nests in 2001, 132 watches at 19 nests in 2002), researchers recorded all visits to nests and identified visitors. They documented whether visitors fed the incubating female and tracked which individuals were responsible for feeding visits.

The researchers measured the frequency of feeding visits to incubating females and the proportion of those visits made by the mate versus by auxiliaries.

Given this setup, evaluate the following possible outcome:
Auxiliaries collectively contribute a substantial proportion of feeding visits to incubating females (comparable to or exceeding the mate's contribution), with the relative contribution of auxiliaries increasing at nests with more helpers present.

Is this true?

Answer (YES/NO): NO